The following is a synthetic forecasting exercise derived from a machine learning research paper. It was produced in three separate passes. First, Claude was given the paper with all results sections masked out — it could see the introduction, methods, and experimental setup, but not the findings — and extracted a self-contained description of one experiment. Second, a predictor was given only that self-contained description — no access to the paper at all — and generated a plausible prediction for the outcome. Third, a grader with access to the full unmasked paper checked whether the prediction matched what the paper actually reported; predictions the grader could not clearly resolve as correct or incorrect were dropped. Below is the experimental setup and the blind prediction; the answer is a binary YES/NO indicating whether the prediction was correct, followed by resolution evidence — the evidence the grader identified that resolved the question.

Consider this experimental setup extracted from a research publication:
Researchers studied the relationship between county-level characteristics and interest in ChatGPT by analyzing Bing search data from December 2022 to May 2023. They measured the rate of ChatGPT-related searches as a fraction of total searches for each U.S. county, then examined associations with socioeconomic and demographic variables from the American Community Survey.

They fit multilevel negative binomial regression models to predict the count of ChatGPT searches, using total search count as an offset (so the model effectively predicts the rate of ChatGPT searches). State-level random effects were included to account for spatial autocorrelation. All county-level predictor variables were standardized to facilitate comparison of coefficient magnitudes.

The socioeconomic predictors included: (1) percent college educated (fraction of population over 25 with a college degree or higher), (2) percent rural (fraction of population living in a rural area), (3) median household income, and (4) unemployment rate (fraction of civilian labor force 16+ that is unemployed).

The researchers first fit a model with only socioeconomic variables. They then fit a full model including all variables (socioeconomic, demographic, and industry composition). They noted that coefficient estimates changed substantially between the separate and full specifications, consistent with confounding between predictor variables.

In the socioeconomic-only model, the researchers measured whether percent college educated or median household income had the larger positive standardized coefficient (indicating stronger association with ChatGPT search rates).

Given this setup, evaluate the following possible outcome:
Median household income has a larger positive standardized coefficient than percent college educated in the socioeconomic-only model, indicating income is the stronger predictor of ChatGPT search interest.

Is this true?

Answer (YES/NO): NO